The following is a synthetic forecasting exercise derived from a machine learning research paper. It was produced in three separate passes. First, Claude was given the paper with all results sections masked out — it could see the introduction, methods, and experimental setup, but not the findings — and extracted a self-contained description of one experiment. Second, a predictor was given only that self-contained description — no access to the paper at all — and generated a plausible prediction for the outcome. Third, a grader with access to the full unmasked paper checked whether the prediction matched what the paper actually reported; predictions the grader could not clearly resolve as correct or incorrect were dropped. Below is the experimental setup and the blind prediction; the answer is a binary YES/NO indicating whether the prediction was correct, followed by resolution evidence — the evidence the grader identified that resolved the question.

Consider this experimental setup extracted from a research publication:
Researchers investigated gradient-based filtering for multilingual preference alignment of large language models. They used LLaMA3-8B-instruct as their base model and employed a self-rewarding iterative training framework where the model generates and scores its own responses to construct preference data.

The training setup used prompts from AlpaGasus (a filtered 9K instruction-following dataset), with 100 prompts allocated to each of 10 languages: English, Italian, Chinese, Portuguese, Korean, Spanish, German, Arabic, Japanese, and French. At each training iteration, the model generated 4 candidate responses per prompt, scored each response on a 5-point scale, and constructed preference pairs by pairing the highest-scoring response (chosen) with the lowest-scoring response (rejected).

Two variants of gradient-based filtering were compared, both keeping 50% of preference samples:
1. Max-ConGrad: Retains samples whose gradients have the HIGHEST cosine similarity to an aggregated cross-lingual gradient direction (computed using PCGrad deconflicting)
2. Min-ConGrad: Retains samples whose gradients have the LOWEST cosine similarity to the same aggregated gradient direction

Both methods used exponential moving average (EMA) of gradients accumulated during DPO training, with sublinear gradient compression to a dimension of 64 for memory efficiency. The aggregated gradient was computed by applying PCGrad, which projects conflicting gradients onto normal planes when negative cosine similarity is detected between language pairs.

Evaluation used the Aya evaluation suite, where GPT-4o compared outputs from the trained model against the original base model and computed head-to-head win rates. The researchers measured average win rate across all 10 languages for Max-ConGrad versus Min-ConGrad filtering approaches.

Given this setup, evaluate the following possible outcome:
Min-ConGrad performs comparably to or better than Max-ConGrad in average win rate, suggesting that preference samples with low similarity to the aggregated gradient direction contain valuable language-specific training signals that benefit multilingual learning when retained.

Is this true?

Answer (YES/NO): NO